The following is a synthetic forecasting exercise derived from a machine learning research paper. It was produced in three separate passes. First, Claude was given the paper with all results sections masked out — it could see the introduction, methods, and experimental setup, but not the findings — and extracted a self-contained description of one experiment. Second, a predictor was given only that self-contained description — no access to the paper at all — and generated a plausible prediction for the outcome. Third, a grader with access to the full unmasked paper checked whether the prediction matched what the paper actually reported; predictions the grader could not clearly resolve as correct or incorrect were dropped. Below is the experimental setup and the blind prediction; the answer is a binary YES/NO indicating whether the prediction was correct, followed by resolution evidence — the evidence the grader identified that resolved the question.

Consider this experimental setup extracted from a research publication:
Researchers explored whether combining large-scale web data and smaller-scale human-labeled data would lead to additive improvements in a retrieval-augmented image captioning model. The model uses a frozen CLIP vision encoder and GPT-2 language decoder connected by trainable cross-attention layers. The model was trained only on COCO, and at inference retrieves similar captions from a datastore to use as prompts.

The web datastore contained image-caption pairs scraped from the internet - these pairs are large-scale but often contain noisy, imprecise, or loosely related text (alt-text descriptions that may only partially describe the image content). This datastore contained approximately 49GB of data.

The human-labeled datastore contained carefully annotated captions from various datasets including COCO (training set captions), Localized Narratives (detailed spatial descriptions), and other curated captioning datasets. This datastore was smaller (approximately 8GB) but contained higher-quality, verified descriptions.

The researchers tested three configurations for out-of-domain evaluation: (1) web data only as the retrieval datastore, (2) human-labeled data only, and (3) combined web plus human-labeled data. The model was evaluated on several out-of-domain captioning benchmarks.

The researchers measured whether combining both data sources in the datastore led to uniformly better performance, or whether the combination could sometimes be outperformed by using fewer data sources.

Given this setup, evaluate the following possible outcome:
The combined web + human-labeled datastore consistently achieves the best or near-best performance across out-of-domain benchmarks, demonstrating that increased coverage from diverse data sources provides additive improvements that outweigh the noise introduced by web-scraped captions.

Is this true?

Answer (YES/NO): NO